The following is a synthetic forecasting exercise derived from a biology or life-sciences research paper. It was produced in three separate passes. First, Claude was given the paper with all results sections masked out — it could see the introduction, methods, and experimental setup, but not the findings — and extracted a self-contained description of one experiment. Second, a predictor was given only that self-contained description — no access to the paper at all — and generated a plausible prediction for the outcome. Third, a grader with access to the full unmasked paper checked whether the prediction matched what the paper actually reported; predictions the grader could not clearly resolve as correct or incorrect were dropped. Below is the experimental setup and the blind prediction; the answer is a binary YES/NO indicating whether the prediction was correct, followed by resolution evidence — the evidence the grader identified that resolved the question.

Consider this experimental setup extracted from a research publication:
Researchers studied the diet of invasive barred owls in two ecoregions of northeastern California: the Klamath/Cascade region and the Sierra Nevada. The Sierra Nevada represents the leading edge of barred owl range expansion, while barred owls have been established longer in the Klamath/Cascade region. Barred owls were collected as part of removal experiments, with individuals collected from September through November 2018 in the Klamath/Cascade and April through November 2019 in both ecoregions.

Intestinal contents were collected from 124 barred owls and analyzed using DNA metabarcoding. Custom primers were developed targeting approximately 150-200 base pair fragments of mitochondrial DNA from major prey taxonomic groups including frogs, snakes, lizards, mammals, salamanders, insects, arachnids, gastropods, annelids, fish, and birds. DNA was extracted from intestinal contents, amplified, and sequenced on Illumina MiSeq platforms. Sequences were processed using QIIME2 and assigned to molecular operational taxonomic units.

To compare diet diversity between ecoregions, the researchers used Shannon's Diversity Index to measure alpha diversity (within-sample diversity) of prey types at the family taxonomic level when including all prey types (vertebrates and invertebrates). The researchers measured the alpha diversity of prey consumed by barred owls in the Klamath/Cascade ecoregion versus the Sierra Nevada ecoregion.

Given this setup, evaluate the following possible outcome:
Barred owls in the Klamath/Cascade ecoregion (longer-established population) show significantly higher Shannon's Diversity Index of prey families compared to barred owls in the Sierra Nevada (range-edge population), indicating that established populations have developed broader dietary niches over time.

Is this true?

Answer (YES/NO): YES